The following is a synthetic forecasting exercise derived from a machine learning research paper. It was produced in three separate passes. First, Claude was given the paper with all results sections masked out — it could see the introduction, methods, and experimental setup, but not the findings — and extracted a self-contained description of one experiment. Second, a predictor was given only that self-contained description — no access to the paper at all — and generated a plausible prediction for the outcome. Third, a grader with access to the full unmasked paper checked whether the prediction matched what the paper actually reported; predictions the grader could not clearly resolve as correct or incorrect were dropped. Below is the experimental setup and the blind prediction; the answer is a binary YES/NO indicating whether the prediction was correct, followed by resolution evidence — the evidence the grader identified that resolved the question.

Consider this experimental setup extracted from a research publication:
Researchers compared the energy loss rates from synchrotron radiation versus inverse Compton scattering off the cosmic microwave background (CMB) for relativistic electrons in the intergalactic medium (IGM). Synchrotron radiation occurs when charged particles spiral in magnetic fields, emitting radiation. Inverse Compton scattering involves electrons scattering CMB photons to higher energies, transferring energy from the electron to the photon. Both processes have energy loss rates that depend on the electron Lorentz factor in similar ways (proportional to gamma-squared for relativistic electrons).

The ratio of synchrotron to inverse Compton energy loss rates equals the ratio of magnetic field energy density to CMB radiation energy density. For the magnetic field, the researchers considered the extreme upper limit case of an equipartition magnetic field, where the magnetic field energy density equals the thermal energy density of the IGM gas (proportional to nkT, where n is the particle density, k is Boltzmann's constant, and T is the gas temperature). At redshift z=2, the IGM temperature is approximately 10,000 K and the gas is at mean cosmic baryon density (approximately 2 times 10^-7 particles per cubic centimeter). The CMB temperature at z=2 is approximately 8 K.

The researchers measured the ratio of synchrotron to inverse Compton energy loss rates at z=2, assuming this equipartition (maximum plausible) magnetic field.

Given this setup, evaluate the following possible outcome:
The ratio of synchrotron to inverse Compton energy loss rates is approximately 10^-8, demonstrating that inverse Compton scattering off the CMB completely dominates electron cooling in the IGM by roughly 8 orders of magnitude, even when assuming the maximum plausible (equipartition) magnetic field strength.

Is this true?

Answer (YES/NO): NO